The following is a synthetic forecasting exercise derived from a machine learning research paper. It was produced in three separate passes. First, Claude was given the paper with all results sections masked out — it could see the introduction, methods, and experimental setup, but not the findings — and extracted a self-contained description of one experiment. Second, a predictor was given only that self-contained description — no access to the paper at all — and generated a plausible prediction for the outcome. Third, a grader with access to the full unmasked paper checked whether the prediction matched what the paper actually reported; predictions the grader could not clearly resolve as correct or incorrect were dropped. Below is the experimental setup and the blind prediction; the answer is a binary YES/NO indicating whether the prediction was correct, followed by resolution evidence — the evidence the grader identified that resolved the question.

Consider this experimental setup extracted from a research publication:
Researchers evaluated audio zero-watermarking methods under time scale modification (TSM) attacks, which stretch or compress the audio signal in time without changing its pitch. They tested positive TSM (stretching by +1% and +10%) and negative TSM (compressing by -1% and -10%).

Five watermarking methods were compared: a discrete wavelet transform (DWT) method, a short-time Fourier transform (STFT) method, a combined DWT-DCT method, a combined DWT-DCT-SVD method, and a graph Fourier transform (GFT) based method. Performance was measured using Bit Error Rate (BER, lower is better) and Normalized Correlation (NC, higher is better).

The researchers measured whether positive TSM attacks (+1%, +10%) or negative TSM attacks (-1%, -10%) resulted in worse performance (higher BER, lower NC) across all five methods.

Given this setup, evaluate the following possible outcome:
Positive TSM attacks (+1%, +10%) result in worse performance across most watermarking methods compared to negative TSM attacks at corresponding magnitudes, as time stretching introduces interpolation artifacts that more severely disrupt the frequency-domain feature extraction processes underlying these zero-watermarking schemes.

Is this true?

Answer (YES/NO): YES